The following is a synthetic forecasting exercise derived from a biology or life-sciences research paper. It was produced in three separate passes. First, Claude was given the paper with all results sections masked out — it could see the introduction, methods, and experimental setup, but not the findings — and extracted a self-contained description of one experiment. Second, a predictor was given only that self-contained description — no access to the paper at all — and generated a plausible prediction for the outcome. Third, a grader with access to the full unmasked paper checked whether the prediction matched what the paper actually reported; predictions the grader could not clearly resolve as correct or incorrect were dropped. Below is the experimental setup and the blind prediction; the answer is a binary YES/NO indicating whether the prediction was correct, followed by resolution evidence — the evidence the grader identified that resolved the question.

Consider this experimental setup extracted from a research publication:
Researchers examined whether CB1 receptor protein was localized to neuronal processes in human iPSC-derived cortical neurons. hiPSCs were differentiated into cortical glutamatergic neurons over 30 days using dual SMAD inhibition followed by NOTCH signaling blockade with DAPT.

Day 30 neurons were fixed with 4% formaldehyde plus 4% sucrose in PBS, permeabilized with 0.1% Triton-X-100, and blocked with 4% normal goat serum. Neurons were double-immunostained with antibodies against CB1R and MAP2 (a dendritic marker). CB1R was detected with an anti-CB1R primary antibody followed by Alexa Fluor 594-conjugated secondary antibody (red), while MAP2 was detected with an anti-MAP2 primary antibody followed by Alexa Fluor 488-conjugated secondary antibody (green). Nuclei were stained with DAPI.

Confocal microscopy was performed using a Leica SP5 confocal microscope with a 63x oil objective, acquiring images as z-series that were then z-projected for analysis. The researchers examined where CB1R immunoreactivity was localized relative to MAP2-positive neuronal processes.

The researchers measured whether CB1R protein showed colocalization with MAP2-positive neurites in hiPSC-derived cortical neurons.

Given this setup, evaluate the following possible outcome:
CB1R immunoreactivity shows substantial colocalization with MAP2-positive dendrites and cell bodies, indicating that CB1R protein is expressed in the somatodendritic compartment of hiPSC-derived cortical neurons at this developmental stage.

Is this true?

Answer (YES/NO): YES